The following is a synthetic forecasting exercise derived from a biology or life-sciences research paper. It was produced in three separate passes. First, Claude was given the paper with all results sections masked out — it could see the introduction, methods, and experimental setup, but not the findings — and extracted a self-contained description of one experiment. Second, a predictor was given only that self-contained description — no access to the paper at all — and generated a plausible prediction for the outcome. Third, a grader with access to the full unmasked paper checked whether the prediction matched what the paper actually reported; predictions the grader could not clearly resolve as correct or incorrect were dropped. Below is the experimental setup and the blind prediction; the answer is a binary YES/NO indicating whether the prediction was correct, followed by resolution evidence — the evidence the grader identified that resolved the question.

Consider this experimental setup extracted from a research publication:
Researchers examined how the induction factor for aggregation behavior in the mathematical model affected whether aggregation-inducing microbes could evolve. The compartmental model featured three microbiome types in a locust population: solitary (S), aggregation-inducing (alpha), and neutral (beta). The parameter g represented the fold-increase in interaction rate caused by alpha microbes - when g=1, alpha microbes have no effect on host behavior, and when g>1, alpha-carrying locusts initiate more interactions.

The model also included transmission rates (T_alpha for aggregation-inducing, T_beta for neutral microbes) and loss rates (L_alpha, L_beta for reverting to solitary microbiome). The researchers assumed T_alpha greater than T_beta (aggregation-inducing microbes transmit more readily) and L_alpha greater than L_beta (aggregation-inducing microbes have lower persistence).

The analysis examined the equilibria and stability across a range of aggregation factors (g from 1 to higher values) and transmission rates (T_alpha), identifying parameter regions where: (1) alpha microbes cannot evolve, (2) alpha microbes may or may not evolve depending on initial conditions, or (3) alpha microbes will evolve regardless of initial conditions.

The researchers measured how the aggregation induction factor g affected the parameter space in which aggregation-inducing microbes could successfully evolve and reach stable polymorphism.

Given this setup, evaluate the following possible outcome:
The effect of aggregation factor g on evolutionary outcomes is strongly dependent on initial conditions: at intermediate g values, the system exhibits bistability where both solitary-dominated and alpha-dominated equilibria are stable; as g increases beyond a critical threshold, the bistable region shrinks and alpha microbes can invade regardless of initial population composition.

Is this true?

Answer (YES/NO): NO